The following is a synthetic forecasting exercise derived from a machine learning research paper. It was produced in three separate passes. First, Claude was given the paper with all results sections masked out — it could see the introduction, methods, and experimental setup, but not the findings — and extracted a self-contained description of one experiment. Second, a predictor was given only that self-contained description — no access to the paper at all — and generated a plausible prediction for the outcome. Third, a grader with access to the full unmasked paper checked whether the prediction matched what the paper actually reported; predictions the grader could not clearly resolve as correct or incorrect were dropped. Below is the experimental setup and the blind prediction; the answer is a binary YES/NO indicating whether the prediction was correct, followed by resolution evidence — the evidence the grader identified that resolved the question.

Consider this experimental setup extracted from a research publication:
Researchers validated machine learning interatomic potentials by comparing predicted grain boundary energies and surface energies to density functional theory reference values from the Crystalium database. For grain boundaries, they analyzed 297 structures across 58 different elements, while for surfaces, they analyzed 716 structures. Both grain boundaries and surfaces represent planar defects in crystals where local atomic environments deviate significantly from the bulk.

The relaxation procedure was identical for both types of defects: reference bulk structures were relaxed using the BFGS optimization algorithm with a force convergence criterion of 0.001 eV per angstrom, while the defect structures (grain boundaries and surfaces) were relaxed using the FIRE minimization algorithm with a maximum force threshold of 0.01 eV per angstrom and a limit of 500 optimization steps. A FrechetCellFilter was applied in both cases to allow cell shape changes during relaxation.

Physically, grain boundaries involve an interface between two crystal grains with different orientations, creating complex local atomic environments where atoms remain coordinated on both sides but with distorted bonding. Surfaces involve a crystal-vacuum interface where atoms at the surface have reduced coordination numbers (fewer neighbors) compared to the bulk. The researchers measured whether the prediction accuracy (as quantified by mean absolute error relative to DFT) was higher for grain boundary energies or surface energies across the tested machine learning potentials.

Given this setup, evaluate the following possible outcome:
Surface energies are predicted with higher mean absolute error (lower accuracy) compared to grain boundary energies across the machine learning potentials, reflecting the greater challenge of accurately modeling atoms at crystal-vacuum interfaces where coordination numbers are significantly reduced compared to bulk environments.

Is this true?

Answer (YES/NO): YES